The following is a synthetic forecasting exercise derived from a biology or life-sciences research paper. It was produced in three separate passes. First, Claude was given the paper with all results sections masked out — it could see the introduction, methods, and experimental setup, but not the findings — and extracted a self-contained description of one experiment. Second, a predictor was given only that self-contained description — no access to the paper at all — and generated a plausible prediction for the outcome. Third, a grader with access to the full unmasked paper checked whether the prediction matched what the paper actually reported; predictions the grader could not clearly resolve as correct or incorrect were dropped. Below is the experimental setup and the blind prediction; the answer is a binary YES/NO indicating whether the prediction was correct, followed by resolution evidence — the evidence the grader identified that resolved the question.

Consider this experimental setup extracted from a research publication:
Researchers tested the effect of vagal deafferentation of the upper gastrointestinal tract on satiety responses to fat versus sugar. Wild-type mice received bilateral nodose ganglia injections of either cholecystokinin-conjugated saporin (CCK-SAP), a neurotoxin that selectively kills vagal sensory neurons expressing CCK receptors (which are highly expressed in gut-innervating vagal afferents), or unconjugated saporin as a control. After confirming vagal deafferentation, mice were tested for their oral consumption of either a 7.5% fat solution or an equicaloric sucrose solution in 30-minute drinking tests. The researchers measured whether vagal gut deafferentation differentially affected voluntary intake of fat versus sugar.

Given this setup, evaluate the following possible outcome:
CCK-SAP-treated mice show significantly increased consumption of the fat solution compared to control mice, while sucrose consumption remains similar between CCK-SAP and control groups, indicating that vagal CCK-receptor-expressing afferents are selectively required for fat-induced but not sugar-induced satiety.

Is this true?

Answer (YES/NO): YES